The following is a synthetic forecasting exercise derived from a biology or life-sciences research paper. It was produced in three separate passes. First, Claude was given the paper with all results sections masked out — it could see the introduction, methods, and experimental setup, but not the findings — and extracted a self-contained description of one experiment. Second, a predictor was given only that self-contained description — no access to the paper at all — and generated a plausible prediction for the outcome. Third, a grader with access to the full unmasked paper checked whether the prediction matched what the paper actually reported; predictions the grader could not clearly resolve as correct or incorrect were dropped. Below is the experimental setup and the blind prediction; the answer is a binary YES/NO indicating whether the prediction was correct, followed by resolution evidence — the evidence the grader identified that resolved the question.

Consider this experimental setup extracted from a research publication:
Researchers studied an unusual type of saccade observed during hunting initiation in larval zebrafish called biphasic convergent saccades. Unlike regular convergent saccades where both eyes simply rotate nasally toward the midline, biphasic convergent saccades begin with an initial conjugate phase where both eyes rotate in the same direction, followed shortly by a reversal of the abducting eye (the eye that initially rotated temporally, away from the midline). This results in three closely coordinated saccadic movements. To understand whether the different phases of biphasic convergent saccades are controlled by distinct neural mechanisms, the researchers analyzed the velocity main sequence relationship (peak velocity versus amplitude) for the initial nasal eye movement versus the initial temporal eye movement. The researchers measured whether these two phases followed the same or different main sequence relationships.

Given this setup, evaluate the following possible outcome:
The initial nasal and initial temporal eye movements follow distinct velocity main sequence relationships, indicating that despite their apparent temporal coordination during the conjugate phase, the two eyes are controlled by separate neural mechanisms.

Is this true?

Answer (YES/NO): YES